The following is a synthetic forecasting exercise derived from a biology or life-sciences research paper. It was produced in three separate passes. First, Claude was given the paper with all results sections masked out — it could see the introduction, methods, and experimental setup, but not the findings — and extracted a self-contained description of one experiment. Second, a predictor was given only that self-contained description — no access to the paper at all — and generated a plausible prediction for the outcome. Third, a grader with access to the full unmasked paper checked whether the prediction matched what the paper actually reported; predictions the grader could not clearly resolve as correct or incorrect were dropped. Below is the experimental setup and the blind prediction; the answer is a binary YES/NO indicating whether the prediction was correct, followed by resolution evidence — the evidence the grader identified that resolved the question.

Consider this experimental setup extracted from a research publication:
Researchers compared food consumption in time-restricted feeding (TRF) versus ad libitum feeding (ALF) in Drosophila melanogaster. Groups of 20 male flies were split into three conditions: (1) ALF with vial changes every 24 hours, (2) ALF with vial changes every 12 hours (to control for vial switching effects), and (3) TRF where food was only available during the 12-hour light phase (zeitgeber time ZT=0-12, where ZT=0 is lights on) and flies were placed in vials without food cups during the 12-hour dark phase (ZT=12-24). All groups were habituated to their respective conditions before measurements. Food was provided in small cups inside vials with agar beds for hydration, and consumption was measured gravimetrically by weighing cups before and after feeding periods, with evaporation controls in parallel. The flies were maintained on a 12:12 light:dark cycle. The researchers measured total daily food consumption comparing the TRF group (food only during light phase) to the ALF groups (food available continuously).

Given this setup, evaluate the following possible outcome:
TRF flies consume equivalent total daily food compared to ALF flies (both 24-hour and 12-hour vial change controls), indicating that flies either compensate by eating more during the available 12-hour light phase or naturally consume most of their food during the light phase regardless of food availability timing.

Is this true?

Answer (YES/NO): YES